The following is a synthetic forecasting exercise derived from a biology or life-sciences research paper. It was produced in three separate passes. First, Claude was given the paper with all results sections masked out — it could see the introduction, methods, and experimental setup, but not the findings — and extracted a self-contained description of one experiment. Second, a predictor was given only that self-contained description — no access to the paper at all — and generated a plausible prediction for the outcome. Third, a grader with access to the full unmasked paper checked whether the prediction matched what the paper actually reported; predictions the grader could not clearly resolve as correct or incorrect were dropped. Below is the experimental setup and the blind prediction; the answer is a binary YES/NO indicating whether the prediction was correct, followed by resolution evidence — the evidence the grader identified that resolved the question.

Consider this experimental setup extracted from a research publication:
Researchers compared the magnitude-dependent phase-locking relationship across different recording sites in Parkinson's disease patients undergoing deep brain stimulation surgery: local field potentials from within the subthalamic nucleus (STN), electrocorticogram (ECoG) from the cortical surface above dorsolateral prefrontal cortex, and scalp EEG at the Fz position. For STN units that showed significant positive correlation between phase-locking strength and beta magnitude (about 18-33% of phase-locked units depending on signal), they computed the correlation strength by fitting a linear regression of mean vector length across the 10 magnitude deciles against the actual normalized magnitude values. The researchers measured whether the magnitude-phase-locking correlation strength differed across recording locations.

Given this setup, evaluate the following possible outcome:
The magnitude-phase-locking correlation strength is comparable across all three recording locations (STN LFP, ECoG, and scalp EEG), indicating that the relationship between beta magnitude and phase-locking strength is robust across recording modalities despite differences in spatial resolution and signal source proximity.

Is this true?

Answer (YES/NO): YES